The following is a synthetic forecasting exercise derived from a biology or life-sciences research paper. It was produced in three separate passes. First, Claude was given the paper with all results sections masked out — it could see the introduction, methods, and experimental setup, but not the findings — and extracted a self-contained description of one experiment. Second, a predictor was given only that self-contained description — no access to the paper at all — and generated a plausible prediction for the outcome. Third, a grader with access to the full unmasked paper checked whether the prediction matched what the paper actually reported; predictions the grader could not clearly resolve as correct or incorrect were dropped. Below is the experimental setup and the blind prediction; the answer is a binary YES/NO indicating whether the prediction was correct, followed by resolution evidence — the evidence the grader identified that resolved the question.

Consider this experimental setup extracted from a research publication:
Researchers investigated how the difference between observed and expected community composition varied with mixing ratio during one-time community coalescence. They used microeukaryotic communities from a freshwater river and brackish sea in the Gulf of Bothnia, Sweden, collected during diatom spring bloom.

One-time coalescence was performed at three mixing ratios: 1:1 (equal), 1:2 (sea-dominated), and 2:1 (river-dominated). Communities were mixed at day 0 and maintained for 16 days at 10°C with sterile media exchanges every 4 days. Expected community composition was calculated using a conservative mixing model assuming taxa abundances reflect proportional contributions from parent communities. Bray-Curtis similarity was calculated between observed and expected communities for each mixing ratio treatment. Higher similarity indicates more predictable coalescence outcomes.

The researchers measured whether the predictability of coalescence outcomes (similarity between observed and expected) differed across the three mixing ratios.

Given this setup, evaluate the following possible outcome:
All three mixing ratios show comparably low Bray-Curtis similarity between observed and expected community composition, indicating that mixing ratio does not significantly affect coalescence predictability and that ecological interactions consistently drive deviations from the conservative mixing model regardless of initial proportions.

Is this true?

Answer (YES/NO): NO